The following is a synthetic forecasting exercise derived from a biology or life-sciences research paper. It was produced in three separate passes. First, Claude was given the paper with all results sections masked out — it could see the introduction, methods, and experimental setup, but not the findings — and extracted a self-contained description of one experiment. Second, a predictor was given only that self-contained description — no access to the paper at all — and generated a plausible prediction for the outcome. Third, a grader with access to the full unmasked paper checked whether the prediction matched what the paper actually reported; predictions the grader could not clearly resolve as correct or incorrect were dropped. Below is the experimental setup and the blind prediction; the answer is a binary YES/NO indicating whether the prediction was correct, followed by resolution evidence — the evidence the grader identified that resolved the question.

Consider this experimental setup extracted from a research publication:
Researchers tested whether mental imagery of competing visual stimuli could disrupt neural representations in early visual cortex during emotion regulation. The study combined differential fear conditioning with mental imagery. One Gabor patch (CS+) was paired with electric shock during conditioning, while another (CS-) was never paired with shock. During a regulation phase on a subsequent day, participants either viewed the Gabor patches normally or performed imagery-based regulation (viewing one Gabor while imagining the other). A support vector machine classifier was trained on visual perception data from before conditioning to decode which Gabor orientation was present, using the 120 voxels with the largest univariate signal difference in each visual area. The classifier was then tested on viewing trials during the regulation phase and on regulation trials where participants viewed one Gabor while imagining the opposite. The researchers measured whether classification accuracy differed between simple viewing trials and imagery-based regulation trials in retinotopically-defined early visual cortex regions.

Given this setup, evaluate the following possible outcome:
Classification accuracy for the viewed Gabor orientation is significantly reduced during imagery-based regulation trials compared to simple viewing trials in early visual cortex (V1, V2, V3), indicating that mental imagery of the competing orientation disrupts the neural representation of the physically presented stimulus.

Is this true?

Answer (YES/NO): NO